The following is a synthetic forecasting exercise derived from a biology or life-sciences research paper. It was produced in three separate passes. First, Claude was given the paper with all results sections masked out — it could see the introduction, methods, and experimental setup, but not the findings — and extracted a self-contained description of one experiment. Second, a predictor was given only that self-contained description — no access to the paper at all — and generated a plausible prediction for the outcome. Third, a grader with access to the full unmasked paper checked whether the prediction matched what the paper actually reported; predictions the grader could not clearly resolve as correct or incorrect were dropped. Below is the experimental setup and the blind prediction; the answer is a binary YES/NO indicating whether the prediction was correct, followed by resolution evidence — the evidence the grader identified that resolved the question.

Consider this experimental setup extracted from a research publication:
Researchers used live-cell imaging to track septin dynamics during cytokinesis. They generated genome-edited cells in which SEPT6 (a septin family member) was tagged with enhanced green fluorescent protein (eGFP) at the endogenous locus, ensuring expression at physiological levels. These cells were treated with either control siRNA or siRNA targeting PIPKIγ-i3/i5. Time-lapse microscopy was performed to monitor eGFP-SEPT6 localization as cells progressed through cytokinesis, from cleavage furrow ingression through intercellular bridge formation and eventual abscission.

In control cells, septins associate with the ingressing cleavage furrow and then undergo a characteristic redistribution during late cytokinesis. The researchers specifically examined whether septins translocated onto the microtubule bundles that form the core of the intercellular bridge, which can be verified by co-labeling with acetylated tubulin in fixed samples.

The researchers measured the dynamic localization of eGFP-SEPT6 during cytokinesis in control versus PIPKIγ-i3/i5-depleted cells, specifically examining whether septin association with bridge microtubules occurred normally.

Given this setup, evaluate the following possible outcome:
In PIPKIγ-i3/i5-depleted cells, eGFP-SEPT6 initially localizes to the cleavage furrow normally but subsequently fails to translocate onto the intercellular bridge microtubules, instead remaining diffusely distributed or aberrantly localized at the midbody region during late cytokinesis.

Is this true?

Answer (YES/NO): YES